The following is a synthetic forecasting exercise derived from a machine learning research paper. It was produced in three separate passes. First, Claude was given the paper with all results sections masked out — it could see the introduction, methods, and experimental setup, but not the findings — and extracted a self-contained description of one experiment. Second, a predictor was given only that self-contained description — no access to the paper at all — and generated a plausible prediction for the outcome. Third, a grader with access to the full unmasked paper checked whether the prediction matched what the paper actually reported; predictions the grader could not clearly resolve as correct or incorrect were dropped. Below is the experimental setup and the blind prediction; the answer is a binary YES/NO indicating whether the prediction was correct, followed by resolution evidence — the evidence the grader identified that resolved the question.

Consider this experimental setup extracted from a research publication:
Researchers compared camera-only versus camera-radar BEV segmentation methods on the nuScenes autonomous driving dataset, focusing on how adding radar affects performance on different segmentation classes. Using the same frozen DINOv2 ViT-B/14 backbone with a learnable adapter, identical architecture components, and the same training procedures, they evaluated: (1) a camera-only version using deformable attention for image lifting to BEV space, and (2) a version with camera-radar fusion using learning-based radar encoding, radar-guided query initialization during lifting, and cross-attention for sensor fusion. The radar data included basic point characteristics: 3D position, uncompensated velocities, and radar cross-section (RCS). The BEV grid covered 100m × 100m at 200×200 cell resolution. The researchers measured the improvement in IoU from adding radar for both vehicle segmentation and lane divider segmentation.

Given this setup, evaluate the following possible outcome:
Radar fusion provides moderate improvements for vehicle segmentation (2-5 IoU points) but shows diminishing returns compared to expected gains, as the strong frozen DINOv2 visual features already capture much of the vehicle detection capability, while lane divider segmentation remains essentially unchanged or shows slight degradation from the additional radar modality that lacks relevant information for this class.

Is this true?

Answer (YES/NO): NO